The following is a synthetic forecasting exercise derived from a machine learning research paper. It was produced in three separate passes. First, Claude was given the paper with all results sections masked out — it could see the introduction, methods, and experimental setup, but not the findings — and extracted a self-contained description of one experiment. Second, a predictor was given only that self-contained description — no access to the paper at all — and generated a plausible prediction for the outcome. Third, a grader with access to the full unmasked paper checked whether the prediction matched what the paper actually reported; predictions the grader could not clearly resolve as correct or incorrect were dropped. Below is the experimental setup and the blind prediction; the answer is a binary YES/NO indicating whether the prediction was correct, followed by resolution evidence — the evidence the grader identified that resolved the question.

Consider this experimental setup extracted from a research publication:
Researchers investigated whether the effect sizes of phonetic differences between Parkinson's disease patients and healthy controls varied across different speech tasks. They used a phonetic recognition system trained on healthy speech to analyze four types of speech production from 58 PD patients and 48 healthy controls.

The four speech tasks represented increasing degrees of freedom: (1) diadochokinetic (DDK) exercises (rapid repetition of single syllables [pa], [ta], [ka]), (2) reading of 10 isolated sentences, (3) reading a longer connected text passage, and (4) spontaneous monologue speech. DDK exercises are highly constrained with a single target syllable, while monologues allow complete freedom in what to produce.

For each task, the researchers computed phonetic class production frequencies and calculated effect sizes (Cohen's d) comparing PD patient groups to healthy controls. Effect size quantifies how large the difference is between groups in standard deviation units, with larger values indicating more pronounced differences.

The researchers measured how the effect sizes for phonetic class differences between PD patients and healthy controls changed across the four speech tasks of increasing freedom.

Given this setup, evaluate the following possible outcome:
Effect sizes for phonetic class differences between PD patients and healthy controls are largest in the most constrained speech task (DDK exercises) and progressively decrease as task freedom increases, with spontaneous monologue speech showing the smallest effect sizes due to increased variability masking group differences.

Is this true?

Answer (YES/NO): YES